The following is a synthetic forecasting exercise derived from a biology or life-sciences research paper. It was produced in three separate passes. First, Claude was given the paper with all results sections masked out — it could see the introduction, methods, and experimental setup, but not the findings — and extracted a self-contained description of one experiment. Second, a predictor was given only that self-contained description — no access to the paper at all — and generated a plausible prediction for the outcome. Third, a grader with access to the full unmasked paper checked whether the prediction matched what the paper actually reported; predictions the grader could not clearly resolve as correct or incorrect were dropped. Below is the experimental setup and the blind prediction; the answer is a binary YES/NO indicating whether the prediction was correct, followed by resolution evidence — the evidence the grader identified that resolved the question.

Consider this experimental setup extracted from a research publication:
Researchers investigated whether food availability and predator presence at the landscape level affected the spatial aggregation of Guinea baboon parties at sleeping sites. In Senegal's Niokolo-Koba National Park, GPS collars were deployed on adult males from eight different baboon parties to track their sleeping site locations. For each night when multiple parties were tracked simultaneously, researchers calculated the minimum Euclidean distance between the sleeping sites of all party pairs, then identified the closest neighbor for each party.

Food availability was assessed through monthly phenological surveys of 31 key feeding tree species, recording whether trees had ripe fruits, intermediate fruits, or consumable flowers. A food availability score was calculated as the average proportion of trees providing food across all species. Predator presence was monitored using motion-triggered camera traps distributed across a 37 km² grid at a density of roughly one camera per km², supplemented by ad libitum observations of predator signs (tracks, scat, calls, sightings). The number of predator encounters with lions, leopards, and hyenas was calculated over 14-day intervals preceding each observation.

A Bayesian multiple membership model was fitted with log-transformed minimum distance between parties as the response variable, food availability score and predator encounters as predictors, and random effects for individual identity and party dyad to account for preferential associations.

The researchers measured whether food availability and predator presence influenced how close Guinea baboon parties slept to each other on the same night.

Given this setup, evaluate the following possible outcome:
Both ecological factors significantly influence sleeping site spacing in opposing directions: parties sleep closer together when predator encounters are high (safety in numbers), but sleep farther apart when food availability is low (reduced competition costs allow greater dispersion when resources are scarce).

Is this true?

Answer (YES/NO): NO